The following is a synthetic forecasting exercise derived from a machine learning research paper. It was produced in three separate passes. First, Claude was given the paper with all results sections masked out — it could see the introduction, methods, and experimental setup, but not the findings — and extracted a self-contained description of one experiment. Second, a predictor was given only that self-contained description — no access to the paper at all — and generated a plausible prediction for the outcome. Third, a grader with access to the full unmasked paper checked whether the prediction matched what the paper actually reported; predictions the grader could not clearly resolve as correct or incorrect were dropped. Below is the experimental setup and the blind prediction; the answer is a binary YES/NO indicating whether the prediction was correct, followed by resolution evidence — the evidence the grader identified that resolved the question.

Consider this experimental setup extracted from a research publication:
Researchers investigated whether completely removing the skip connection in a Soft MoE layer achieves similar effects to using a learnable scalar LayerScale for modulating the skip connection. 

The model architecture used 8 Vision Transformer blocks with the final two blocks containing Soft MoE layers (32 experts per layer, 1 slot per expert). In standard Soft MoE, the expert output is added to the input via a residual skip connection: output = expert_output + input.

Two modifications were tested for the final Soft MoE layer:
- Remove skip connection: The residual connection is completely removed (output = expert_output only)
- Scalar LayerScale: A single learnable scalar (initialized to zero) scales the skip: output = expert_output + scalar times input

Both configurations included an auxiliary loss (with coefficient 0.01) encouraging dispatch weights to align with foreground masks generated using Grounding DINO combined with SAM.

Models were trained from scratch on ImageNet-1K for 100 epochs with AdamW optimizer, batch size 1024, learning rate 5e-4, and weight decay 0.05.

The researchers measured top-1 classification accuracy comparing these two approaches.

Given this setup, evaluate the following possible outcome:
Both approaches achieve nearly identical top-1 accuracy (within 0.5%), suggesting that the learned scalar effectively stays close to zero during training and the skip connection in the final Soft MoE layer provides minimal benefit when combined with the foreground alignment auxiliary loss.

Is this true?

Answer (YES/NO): YES